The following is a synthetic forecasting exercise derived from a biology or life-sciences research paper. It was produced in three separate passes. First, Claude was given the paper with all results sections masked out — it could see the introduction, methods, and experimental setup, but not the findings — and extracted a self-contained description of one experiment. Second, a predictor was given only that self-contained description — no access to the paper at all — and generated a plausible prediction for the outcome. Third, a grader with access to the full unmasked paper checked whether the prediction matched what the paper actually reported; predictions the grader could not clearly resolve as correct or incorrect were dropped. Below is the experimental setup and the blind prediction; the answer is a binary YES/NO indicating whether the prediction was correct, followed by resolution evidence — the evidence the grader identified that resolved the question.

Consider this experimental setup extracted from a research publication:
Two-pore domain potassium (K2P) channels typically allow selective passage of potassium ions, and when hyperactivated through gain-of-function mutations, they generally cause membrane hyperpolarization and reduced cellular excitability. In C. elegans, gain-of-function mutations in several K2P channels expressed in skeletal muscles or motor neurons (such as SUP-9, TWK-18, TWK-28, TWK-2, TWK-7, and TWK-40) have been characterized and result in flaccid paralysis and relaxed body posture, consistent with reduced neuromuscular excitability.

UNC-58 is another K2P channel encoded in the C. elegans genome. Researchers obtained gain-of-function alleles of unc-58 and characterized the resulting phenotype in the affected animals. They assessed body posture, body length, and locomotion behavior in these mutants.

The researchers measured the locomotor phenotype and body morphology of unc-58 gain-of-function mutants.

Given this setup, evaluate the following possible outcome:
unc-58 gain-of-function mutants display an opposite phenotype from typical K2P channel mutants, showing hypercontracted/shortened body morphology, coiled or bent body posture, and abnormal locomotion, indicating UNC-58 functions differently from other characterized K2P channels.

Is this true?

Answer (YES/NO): YES